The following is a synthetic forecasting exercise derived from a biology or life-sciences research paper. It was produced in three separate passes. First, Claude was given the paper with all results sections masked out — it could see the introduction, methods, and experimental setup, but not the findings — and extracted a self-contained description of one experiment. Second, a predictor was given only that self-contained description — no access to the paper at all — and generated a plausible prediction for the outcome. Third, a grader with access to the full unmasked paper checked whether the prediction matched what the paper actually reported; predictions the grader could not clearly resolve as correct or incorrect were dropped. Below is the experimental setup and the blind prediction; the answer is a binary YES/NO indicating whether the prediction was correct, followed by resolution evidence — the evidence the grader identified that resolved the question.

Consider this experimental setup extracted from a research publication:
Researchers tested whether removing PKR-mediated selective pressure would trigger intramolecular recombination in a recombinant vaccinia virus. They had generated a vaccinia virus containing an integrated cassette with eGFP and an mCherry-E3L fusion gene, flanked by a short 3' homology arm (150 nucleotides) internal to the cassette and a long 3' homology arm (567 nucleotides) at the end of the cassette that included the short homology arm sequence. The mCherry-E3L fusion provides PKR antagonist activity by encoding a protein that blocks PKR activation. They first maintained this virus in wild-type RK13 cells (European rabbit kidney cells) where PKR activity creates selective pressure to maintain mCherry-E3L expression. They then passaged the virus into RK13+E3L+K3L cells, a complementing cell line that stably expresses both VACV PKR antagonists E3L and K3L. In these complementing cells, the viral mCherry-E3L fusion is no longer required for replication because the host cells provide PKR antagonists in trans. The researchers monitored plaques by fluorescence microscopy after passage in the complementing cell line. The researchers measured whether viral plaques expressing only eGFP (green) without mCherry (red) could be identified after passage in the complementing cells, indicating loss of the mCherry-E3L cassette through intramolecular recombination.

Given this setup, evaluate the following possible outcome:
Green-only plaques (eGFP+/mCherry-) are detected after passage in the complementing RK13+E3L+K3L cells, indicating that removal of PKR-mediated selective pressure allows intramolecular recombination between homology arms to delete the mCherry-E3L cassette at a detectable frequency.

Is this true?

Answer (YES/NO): YES